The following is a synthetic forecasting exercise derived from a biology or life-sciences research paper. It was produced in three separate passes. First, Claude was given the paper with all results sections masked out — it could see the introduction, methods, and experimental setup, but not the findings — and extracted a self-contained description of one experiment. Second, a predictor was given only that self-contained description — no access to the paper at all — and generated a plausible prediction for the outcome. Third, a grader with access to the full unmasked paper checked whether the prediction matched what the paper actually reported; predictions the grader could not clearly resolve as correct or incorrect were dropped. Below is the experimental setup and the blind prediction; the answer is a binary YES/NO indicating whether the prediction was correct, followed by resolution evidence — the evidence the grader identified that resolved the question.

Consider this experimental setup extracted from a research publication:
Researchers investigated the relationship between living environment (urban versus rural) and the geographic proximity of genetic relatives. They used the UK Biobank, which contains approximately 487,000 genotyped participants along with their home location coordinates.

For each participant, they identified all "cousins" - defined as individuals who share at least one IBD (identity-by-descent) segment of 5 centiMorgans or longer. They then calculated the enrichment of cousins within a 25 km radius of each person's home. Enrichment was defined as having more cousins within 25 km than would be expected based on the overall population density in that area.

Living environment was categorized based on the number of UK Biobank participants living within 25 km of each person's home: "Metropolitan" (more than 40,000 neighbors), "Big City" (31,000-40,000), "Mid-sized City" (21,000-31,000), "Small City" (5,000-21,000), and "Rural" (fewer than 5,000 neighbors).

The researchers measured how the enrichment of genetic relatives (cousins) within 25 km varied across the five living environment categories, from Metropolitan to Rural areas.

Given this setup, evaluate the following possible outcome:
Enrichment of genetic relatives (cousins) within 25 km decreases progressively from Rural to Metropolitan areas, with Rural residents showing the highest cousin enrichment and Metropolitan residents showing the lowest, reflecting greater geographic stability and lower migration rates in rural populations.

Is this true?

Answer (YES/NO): YES